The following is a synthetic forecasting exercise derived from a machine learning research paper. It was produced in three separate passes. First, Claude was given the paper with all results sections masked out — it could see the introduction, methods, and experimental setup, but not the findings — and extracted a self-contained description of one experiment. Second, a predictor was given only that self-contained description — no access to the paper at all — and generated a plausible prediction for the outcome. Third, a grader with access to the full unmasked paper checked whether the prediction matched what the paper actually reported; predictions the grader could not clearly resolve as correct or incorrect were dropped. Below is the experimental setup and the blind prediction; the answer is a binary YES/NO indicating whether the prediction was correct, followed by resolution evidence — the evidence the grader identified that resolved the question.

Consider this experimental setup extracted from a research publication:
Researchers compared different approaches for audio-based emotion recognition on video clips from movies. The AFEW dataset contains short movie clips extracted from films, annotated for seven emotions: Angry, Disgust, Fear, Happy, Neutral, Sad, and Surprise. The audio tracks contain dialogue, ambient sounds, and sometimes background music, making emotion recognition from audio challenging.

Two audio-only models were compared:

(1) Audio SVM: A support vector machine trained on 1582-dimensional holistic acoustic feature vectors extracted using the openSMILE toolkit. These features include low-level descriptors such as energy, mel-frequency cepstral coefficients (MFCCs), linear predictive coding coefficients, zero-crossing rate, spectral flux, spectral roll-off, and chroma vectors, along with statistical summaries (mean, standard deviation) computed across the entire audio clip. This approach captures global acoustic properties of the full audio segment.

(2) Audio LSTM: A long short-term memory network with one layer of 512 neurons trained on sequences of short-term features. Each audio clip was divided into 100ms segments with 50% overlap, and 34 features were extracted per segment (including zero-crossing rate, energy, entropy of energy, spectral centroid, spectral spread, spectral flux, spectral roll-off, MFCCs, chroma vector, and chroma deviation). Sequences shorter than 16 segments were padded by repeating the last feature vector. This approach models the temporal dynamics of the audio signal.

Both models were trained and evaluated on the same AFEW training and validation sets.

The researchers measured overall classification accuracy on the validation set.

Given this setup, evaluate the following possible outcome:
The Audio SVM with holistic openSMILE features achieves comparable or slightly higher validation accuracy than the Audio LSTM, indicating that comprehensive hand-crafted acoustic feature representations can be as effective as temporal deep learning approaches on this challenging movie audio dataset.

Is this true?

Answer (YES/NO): NO